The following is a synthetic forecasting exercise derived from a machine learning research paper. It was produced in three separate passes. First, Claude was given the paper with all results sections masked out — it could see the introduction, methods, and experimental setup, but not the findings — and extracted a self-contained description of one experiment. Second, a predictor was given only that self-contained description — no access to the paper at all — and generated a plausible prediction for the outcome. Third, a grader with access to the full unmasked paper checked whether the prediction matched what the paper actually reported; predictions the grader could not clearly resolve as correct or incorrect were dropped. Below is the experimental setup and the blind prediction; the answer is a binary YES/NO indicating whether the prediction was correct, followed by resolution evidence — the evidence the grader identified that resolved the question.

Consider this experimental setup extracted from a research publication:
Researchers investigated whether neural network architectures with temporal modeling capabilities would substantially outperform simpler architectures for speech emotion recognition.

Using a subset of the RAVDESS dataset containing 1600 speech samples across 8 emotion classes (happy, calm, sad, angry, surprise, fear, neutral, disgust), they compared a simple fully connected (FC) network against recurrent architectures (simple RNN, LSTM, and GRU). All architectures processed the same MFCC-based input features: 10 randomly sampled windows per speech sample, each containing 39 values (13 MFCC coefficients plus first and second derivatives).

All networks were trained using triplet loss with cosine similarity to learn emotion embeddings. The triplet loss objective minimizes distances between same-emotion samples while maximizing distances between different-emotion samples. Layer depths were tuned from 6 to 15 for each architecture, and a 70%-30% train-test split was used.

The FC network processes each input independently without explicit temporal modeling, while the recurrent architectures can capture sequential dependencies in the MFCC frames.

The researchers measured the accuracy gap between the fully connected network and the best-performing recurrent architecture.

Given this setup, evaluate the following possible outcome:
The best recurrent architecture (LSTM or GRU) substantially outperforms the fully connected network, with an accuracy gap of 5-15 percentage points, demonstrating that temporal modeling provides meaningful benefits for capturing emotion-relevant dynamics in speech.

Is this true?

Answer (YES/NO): YES